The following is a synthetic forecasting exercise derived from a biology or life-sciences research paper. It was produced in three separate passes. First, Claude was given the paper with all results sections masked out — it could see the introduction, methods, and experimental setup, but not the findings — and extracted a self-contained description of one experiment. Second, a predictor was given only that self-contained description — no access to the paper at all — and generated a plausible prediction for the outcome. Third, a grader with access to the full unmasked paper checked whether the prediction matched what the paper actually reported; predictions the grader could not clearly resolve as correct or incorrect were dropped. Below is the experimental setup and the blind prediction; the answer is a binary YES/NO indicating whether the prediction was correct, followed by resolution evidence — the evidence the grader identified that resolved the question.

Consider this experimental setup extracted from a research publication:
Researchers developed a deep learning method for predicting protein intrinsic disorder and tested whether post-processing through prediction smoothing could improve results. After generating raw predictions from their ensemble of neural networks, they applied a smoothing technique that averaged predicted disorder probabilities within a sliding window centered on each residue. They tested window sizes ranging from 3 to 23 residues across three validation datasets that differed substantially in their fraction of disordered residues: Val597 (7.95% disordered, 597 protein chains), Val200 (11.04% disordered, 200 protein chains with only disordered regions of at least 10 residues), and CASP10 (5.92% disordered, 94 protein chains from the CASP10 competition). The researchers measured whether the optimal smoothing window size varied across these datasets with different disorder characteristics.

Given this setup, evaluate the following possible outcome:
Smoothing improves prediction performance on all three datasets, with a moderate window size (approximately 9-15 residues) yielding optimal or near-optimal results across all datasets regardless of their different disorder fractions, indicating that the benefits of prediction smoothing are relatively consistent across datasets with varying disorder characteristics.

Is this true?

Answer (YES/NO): NO